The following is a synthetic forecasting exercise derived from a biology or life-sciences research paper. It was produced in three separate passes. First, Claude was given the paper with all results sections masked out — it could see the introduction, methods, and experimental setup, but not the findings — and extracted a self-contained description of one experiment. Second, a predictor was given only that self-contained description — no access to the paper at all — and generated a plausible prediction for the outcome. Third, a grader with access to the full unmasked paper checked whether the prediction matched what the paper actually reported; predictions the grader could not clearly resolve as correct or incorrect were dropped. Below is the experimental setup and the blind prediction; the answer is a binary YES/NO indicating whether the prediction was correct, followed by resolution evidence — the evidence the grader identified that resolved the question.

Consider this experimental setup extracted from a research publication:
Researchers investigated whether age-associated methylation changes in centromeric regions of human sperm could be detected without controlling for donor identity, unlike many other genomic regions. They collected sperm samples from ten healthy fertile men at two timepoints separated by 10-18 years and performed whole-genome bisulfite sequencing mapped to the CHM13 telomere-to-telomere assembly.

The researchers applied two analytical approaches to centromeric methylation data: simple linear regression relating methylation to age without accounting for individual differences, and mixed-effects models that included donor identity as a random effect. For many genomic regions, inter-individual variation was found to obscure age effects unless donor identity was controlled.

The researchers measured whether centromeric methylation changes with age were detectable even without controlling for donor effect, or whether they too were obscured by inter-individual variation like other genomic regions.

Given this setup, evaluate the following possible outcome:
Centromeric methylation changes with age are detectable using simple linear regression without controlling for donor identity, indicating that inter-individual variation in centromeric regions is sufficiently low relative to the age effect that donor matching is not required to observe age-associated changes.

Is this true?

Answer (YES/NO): YES